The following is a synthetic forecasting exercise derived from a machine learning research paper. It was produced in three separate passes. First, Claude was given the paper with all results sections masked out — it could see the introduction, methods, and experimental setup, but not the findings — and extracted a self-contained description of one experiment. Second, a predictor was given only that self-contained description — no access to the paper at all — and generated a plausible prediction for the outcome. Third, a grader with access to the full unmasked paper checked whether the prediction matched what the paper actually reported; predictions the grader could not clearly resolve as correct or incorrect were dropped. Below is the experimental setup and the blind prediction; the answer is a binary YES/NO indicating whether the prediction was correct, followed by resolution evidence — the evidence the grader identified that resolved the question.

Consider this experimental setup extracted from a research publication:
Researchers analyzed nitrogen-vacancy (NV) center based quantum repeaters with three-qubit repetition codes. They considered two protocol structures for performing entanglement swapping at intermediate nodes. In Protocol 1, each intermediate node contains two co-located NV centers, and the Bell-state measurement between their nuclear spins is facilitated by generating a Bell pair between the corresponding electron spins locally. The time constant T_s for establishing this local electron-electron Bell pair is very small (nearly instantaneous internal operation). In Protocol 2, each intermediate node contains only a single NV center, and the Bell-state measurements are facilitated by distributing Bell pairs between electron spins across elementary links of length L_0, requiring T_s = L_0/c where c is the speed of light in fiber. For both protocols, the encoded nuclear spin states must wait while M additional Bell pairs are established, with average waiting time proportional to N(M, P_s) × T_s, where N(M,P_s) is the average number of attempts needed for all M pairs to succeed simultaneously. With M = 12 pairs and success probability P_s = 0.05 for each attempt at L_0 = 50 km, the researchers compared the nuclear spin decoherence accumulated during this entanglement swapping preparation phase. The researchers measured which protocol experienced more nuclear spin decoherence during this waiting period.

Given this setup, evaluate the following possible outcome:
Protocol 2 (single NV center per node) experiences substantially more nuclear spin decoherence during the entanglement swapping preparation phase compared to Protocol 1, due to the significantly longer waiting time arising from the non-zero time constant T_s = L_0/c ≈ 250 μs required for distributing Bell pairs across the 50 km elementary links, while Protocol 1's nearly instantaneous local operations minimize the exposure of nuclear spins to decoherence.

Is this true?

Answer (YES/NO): YES